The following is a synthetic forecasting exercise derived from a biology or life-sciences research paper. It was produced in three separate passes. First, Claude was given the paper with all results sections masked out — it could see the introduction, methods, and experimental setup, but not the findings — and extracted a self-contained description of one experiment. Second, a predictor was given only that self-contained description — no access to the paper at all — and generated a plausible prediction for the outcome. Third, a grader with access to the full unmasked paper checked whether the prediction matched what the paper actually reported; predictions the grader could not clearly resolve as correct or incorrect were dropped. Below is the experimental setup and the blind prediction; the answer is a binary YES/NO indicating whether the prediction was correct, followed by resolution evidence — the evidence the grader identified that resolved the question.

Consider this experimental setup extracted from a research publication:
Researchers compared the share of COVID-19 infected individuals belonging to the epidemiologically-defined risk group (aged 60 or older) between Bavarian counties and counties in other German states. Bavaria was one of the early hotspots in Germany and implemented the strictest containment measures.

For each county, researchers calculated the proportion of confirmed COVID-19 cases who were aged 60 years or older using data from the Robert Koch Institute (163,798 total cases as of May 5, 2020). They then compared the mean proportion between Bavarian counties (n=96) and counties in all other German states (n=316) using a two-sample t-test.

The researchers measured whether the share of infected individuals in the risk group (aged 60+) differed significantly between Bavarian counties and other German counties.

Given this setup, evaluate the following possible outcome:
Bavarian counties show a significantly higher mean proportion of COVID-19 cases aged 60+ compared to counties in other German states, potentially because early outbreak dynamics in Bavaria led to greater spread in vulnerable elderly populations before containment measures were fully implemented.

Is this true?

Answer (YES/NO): YES